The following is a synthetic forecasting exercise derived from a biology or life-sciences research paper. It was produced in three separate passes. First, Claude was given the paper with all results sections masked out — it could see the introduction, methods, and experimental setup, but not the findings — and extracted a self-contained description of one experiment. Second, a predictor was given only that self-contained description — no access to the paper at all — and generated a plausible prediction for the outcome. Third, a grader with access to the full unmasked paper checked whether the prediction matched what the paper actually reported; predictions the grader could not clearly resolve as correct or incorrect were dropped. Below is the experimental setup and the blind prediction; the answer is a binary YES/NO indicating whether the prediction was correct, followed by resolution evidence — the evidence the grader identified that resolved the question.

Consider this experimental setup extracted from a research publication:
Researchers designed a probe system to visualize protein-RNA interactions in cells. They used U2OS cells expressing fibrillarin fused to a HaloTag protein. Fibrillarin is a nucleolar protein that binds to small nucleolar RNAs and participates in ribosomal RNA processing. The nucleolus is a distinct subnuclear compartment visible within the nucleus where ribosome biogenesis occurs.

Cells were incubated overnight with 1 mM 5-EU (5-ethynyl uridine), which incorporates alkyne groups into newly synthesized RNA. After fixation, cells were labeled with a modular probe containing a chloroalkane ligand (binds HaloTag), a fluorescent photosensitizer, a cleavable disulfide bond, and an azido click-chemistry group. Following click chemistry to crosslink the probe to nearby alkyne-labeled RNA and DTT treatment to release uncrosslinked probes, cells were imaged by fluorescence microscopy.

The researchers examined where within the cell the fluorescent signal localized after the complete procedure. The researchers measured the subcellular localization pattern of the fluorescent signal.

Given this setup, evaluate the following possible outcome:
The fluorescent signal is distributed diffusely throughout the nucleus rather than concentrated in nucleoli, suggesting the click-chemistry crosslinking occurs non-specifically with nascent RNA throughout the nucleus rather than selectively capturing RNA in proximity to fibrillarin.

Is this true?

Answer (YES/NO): NO